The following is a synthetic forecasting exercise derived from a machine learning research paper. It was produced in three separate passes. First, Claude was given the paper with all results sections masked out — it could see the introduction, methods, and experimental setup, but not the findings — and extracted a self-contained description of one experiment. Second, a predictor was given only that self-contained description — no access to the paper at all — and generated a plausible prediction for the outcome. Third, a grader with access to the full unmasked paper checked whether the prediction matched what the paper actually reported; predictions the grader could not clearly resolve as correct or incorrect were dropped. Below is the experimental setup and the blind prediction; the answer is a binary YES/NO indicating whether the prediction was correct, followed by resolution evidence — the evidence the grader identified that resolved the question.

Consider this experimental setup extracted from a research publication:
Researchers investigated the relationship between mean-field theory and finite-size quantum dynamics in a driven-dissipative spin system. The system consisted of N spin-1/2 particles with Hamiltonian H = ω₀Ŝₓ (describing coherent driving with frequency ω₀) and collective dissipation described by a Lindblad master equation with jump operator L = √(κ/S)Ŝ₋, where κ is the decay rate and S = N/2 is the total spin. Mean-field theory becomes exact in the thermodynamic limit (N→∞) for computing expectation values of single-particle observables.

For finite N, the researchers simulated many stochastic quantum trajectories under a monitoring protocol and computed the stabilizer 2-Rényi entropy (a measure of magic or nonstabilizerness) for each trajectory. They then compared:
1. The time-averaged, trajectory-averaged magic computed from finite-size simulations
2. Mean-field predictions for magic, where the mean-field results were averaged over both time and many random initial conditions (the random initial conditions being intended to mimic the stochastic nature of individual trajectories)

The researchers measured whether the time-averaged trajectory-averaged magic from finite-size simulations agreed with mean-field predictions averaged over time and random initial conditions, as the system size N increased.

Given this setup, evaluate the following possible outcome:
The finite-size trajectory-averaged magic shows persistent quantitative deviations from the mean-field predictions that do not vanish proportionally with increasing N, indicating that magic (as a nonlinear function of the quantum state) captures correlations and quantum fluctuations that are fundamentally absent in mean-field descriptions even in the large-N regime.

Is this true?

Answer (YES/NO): NO